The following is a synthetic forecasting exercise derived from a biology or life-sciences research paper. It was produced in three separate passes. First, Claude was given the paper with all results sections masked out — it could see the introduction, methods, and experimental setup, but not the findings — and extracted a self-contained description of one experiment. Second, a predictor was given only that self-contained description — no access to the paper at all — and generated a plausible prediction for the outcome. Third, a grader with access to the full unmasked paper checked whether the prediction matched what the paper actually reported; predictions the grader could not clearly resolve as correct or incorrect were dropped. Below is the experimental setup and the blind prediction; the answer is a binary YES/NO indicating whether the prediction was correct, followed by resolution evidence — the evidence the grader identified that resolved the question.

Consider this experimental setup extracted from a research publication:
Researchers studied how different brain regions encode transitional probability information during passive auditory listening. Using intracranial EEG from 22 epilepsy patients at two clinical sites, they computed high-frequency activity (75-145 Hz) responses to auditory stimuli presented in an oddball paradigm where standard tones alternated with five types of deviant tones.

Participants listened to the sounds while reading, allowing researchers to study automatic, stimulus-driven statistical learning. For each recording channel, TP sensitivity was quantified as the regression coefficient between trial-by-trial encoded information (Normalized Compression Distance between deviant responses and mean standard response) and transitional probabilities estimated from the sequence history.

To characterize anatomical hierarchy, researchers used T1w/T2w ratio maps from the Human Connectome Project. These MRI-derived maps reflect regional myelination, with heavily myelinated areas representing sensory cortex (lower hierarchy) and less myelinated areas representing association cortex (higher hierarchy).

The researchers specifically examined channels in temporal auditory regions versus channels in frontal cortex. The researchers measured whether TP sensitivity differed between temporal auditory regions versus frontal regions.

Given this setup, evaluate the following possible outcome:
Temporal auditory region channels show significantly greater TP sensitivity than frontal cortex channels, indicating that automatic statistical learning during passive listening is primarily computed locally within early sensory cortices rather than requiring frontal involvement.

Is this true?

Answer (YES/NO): NO